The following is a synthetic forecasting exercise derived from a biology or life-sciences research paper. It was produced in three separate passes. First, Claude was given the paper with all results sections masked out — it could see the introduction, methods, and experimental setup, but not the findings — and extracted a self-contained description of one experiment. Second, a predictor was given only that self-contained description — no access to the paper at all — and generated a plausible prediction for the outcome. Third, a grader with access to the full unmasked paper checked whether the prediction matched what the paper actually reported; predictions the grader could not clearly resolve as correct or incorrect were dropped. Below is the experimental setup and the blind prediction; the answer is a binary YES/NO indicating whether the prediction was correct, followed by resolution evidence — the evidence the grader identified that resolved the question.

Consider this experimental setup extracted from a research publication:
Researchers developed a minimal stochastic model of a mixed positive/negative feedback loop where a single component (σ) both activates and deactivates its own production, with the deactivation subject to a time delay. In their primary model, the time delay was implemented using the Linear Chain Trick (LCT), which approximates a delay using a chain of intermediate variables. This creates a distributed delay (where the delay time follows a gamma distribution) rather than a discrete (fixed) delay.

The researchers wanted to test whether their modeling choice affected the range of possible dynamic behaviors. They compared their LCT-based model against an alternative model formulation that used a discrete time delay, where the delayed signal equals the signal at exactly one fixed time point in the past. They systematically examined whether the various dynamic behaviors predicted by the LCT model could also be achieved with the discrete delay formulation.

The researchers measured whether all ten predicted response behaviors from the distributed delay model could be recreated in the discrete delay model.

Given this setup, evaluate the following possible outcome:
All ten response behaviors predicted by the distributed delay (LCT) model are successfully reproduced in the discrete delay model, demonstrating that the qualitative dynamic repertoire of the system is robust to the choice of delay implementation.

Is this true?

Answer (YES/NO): YES